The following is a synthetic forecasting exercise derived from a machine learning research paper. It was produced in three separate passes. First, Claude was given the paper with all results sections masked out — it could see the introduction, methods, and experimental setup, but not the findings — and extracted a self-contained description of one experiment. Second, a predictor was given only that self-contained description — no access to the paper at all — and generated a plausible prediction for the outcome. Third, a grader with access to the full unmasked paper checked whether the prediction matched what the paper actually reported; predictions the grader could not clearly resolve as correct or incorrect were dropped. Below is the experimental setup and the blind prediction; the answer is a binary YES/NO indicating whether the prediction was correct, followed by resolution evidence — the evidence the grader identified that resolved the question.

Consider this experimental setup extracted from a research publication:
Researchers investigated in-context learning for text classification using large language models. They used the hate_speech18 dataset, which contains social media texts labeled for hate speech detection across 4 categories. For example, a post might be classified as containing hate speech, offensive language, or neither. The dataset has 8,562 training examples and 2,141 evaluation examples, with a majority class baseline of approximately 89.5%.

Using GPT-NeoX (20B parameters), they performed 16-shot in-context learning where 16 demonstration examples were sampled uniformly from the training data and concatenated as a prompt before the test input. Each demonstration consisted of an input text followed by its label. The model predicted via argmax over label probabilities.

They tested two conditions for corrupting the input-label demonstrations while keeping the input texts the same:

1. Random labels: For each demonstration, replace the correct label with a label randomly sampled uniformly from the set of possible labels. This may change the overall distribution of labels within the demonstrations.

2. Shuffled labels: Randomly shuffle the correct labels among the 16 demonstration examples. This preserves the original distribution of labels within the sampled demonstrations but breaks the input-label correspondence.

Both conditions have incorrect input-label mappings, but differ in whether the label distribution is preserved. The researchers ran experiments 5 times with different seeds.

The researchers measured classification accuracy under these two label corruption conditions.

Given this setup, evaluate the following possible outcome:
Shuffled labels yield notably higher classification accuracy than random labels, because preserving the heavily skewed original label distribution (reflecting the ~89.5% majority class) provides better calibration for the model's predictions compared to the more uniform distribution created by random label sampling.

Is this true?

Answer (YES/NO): YES